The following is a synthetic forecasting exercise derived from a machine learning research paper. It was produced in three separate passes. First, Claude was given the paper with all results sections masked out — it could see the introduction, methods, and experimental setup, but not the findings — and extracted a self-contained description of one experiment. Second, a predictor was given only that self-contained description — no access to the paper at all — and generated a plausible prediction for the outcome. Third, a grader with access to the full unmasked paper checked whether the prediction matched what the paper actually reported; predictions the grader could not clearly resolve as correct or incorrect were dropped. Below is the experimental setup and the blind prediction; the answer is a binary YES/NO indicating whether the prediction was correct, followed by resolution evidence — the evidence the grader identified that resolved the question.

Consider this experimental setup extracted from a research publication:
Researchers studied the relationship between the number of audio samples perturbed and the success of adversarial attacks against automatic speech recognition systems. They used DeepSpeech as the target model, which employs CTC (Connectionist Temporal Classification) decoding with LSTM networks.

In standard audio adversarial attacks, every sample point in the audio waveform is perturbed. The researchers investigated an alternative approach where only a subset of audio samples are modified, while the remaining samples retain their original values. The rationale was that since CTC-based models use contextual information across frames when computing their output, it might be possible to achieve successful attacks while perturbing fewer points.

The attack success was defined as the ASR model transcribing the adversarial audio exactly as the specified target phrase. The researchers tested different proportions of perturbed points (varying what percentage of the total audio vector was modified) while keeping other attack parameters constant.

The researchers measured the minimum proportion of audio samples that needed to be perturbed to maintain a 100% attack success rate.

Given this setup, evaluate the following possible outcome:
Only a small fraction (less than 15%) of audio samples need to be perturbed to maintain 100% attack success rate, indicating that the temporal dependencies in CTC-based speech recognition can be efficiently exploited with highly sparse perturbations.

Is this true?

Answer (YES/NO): NO